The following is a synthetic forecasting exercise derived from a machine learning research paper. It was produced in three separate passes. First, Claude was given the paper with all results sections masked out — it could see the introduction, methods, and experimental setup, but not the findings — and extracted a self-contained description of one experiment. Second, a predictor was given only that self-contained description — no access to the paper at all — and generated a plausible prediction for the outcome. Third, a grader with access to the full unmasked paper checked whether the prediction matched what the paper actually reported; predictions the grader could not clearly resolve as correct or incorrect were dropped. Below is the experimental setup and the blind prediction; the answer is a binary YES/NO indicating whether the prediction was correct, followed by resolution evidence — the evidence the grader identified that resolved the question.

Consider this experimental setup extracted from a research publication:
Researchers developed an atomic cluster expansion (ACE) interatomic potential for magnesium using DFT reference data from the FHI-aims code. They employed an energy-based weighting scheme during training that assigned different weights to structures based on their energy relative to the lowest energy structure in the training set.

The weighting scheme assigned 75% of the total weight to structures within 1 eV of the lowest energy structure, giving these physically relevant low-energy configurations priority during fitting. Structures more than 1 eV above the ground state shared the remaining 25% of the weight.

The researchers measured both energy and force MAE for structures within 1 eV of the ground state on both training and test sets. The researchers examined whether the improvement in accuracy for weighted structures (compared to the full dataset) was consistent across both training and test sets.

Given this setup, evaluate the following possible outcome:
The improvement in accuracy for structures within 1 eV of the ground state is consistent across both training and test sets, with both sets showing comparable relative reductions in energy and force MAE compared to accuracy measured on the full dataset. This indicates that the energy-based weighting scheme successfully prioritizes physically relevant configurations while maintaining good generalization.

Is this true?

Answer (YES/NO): YES